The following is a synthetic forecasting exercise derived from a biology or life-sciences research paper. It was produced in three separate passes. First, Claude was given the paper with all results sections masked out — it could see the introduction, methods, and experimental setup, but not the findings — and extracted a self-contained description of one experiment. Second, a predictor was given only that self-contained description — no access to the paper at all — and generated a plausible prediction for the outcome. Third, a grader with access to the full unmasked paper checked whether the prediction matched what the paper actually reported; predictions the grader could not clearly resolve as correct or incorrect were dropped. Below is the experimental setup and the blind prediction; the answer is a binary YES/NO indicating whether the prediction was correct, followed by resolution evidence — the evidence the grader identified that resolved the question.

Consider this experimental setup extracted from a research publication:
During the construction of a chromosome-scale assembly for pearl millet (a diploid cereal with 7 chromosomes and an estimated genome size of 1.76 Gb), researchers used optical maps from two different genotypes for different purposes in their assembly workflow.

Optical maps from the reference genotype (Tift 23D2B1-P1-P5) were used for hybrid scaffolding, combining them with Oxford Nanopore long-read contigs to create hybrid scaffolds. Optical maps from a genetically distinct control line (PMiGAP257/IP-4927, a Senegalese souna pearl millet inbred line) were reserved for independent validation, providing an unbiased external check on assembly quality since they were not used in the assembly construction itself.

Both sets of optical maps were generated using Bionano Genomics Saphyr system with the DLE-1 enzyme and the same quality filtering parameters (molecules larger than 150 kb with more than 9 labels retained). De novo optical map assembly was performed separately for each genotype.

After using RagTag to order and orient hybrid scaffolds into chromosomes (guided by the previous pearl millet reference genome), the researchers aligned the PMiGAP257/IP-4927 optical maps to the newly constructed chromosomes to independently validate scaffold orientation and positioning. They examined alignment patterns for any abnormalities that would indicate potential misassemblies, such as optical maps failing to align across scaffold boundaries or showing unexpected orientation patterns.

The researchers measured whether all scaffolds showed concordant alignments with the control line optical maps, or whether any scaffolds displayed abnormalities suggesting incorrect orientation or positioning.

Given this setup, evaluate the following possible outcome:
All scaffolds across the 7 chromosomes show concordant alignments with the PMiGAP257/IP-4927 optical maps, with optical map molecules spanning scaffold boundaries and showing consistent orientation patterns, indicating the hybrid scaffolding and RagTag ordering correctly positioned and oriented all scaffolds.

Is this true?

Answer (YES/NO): NO